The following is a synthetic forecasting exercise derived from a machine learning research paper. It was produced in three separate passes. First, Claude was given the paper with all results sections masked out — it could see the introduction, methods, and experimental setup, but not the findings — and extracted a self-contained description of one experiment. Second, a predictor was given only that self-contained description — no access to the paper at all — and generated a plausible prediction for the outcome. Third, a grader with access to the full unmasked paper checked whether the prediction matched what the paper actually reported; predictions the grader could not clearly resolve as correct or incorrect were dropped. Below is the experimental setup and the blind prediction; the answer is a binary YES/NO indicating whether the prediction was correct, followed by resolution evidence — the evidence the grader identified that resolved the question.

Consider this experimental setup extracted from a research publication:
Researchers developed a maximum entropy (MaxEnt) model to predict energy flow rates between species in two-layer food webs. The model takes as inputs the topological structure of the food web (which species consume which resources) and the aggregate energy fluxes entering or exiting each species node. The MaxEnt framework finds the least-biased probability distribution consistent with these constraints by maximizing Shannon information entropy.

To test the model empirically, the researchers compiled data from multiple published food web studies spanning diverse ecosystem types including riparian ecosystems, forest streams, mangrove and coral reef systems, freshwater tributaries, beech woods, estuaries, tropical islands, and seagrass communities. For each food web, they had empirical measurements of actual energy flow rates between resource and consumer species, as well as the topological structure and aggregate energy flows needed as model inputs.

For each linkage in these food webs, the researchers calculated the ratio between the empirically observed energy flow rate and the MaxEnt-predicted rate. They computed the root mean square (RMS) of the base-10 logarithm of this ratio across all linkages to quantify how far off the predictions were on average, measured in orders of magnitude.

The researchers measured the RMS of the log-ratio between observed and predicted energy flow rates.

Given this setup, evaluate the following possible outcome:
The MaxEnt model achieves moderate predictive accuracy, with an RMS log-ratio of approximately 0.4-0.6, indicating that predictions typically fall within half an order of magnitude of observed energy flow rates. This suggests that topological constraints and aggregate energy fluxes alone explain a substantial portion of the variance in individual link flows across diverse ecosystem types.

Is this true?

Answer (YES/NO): NO